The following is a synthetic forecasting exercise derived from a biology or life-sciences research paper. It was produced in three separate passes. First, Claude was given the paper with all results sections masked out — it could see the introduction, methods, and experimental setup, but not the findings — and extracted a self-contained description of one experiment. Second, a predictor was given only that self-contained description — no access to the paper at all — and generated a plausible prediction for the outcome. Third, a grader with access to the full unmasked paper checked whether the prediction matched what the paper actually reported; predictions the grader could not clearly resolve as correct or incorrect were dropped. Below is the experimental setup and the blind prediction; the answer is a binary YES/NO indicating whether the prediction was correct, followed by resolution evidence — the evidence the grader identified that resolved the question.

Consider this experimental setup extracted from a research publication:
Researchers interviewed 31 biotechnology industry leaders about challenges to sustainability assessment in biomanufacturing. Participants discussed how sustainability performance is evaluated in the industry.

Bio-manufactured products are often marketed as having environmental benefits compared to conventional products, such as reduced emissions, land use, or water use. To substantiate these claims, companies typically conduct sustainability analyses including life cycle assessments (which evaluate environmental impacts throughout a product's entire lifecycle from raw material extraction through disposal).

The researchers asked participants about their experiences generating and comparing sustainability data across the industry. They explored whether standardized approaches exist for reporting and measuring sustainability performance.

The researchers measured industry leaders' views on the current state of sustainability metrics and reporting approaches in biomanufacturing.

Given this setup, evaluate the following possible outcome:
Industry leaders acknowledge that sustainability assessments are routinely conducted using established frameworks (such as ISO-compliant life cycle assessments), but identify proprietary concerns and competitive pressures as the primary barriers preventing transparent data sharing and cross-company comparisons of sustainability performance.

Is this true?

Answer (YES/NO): NO